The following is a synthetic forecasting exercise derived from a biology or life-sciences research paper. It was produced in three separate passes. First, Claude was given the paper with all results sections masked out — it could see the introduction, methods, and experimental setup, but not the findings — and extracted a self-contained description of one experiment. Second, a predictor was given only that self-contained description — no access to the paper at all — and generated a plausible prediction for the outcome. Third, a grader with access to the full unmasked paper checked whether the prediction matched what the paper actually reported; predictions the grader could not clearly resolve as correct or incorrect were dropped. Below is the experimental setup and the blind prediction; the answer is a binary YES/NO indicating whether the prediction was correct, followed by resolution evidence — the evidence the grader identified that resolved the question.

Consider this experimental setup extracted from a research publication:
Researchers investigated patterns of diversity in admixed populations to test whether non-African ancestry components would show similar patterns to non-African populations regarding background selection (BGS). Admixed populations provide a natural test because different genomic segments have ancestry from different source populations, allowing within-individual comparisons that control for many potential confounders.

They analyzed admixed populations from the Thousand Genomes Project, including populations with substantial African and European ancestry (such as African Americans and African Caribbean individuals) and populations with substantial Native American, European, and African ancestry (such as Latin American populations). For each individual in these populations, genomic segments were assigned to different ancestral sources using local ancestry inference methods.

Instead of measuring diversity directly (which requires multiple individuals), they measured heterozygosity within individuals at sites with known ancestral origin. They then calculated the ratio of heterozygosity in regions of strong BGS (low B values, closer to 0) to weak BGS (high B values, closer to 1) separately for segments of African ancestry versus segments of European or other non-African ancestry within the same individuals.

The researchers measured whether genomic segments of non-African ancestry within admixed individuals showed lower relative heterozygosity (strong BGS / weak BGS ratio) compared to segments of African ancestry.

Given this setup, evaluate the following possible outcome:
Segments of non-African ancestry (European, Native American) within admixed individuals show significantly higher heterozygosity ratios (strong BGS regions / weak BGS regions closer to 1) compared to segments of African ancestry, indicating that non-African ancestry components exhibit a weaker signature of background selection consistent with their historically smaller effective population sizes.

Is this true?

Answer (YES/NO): NO